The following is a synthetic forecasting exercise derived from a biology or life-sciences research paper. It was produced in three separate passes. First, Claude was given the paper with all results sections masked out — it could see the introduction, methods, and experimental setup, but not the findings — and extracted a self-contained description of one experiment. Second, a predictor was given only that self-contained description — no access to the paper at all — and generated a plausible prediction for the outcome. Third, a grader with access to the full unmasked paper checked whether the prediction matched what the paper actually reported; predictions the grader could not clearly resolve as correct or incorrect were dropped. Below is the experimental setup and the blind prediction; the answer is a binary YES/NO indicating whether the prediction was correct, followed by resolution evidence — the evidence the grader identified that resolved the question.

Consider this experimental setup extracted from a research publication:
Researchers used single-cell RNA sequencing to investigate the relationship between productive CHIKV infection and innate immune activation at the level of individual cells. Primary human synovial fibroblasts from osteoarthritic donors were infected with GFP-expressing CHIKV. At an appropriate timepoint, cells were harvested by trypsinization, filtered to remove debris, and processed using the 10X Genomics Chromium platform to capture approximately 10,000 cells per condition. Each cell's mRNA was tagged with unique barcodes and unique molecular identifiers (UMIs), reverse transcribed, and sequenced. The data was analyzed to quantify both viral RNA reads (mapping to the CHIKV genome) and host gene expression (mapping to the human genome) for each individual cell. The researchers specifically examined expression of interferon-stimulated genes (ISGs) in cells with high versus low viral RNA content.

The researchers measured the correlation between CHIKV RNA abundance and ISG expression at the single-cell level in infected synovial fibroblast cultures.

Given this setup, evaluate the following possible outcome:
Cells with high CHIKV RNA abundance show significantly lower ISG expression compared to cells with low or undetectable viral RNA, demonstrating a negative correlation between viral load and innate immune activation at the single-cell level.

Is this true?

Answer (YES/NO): YES